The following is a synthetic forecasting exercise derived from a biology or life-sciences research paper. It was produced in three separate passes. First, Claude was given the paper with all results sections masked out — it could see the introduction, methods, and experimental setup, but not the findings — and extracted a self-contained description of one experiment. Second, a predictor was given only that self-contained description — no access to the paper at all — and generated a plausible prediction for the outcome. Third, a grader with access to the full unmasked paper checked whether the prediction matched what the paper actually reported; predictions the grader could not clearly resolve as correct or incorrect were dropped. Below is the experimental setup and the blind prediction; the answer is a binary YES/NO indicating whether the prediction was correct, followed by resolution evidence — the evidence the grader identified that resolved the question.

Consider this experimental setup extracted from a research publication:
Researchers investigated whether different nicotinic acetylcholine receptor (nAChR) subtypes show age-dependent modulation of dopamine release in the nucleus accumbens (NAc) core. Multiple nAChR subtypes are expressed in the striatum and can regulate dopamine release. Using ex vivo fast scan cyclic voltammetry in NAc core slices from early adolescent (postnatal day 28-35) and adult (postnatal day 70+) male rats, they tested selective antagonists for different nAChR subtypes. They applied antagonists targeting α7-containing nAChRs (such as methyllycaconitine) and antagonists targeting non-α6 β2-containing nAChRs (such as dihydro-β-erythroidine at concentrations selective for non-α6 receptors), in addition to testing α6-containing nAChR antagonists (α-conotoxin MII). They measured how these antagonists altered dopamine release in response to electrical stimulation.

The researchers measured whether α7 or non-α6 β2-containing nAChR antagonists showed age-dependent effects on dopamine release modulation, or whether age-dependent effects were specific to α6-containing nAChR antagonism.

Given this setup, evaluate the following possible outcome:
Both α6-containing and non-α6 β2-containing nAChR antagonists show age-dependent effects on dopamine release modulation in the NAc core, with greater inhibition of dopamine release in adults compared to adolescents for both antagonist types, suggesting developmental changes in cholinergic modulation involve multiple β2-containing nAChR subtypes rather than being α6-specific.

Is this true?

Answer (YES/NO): NO